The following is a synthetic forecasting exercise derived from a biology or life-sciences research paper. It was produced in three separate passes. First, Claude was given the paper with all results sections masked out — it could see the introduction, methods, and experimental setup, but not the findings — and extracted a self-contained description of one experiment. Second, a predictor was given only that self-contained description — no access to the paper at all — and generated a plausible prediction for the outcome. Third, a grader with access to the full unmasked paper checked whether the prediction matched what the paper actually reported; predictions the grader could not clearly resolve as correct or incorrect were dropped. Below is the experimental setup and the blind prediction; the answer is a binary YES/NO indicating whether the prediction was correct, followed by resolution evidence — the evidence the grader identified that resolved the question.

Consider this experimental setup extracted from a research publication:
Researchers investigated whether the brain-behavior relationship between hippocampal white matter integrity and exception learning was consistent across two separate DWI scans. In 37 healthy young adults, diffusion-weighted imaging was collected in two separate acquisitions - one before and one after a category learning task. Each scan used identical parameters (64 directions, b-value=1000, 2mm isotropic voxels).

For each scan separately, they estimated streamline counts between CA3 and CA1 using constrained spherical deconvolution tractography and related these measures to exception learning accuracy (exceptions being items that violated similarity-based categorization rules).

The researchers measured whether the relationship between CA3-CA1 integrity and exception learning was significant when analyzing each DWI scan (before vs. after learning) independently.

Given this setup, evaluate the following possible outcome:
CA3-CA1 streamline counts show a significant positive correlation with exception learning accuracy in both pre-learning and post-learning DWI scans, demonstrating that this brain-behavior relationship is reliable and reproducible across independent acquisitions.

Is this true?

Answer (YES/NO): YES